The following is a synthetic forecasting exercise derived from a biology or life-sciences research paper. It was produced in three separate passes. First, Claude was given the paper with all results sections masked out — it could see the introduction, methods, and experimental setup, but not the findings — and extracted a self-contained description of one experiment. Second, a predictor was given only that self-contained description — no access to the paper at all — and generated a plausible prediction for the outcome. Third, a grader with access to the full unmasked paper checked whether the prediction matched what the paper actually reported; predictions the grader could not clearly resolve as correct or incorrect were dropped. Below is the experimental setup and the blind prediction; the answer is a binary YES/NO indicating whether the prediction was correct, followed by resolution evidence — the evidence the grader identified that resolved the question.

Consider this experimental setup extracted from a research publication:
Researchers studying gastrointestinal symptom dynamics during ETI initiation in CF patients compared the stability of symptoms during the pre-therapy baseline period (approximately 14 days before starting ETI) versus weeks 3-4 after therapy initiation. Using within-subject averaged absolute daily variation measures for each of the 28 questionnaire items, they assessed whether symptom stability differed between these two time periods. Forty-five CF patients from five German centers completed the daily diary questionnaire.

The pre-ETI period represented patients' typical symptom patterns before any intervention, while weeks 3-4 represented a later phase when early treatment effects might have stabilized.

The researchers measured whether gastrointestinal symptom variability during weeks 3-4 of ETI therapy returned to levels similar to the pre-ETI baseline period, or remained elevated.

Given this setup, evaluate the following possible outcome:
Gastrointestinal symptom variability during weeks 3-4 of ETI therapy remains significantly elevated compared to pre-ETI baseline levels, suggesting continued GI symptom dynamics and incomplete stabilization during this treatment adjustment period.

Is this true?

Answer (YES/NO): NO